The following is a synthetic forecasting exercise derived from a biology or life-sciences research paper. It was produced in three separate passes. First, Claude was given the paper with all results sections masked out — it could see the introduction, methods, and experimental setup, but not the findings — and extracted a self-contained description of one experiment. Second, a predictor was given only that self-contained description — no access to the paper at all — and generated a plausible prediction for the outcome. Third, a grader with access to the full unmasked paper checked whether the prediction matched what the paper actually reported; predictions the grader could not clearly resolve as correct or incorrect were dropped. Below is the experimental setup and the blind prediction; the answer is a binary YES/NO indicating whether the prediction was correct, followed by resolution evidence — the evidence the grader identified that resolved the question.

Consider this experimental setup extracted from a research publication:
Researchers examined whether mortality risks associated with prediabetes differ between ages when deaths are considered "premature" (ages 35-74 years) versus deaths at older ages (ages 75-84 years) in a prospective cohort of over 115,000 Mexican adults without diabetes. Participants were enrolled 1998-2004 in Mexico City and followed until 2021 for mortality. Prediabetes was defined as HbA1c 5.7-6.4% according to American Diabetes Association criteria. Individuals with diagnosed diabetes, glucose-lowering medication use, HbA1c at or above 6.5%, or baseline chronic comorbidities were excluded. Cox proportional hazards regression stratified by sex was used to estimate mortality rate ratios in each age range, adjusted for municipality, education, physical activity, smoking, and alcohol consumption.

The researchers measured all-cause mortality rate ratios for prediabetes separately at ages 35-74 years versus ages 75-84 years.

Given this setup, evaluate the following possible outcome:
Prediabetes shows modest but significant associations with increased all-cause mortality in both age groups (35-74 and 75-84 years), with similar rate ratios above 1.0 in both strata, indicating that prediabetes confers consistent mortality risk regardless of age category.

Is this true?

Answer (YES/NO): NO